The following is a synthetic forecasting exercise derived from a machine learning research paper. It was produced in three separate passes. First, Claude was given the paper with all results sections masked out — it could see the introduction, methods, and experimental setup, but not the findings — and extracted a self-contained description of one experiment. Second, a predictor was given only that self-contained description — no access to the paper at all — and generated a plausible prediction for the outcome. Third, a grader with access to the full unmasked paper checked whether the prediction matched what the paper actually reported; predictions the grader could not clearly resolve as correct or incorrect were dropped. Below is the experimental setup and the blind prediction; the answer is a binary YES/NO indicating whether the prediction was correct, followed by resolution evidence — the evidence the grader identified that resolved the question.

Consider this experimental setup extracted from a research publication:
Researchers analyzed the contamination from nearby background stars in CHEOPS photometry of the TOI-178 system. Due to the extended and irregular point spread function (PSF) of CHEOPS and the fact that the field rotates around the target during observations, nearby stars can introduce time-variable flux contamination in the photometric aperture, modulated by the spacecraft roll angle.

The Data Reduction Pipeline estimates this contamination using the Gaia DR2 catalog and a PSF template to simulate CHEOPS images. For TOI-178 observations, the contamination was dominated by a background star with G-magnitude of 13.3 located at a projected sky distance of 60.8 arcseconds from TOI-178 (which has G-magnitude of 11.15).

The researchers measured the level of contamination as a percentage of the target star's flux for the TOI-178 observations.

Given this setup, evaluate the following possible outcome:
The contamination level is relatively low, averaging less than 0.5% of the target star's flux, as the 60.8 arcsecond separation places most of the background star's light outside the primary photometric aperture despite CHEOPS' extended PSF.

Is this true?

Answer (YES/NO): YES